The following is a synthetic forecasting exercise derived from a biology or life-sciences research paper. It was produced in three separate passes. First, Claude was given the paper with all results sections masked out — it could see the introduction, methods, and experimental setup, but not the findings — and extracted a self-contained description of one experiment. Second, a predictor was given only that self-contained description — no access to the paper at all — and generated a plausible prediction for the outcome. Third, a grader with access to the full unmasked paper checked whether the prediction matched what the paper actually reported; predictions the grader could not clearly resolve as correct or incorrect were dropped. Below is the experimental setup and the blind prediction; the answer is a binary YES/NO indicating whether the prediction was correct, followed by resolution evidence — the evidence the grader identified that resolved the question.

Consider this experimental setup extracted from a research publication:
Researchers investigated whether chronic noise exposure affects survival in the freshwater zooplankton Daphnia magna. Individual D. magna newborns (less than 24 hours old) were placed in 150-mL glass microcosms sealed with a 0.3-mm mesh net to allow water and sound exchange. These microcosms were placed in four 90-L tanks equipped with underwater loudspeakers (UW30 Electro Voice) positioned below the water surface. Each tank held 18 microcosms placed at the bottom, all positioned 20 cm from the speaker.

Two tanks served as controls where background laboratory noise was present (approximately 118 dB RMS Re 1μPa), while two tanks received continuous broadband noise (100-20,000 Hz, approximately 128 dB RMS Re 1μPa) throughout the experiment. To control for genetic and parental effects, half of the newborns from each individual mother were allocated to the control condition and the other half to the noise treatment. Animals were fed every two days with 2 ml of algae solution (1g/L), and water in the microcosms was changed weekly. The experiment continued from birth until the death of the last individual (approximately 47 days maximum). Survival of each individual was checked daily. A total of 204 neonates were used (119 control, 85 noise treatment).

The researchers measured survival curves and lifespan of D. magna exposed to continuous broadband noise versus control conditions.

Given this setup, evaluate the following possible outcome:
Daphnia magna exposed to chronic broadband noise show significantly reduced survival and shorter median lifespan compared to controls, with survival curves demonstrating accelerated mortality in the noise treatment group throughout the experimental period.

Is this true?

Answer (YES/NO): NO